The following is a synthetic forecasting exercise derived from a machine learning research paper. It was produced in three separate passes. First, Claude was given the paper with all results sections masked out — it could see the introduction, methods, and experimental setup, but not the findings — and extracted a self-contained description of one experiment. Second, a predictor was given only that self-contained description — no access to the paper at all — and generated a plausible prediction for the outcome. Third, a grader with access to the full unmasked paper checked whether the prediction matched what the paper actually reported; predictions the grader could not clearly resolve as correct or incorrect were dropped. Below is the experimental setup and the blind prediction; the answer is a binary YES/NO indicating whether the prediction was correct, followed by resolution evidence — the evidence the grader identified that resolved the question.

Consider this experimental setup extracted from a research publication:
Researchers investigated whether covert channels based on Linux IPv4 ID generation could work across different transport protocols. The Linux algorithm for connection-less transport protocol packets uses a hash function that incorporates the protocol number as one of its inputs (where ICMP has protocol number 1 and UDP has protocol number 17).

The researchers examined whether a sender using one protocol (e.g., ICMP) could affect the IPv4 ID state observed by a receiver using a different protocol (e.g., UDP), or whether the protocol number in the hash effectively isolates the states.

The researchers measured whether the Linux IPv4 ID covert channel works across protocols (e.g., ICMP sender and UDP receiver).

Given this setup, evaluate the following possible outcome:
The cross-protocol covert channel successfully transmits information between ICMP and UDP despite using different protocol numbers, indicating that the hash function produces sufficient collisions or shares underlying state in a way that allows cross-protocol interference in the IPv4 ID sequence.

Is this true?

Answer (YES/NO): YES